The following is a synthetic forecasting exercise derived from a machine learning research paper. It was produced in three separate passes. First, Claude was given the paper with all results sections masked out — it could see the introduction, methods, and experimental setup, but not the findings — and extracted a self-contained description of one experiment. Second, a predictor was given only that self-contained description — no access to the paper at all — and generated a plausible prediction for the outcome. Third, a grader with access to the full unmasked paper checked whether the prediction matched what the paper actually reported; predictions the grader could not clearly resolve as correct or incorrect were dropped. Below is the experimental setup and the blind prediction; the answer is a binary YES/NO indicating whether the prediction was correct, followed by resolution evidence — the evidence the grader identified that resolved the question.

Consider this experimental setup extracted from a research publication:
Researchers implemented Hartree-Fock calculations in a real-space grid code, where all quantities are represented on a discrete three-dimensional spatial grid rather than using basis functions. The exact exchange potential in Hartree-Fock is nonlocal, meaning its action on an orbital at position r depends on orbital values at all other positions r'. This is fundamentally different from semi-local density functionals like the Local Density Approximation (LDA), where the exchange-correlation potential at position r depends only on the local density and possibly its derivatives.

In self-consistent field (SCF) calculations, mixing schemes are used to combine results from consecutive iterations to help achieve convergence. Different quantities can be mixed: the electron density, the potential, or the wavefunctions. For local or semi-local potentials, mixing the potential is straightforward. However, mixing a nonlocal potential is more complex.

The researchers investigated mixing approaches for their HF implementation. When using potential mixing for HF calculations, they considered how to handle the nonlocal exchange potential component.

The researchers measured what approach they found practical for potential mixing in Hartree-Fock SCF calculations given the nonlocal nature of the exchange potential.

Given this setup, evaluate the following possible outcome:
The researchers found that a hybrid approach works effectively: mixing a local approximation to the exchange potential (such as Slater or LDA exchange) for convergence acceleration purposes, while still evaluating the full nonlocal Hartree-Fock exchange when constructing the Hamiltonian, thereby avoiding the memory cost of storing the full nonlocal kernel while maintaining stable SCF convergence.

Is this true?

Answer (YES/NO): NO